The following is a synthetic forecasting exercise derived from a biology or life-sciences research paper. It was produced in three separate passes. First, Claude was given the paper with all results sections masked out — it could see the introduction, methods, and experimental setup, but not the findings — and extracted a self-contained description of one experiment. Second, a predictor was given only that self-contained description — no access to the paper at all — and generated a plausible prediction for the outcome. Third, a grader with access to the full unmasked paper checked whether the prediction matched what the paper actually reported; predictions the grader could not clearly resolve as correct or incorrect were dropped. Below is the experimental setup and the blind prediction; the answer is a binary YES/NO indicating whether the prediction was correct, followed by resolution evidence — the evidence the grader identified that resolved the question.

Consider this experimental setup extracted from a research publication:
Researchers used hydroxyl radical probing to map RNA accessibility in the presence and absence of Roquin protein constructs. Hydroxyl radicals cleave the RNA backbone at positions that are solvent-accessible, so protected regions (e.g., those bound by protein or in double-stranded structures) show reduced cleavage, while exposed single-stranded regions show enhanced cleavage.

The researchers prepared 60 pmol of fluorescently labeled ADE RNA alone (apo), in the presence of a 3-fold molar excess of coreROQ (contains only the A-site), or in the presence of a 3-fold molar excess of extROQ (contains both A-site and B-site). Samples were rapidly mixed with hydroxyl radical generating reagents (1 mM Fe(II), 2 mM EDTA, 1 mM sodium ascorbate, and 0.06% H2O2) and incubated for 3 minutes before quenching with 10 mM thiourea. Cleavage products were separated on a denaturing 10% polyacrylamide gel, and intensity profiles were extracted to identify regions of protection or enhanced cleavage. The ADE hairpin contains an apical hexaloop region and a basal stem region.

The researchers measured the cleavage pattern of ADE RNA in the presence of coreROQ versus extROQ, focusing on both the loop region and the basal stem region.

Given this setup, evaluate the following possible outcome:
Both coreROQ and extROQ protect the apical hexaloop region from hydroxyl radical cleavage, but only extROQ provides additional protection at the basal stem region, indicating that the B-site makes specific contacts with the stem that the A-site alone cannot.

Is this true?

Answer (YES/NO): NO